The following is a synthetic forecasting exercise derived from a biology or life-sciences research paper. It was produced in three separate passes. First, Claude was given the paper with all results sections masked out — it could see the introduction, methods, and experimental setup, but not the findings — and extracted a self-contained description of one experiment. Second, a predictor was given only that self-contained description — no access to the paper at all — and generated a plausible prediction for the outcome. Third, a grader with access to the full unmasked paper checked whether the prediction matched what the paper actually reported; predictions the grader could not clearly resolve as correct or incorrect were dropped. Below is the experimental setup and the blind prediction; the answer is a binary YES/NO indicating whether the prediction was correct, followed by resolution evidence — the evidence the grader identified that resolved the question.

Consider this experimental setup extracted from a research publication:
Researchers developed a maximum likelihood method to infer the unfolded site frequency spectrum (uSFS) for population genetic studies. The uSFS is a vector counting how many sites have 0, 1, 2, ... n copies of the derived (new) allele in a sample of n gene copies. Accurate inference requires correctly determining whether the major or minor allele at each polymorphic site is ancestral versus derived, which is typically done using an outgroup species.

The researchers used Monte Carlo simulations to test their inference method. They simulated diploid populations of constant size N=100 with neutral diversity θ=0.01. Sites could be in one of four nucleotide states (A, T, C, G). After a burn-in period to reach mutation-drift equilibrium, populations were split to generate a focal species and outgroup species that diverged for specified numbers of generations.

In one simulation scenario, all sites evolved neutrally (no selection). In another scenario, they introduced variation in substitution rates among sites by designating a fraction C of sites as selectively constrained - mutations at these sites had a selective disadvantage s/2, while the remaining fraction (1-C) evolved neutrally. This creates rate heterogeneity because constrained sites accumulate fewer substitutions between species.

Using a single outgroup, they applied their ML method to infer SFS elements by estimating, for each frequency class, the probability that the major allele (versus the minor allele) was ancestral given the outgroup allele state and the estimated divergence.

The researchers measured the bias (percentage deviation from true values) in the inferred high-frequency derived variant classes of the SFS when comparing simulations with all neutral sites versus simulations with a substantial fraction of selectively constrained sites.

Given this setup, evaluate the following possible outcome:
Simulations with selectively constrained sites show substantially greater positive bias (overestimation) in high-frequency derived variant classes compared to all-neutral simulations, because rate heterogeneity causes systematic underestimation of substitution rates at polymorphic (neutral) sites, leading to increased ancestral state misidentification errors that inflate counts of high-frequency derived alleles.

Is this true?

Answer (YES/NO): YES